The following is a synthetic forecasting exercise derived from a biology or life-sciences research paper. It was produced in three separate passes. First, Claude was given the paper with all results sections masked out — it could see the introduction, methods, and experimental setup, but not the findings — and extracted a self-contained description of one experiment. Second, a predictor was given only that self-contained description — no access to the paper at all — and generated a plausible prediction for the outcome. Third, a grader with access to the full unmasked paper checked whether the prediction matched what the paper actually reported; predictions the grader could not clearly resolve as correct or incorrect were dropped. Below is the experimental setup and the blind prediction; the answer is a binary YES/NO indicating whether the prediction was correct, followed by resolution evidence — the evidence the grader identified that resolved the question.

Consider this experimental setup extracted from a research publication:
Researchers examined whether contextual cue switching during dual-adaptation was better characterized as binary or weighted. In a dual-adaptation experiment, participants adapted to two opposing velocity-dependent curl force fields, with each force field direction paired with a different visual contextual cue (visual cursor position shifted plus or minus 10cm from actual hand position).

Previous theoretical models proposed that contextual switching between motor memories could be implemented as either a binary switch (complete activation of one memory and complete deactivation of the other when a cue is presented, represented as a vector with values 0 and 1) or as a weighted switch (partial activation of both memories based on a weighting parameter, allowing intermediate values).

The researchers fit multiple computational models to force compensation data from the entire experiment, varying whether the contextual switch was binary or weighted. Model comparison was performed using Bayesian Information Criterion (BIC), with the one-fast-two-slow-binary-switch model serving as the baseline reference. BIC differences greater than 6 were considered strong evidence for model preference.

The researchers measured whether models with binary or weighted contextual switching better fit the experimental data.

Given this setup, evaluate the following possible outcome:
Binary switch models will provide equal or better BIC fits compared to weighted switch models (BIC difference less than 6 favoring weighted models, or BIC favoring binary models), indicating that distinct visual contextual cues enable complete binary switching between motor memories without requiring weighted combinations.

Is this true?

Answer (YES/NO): NO